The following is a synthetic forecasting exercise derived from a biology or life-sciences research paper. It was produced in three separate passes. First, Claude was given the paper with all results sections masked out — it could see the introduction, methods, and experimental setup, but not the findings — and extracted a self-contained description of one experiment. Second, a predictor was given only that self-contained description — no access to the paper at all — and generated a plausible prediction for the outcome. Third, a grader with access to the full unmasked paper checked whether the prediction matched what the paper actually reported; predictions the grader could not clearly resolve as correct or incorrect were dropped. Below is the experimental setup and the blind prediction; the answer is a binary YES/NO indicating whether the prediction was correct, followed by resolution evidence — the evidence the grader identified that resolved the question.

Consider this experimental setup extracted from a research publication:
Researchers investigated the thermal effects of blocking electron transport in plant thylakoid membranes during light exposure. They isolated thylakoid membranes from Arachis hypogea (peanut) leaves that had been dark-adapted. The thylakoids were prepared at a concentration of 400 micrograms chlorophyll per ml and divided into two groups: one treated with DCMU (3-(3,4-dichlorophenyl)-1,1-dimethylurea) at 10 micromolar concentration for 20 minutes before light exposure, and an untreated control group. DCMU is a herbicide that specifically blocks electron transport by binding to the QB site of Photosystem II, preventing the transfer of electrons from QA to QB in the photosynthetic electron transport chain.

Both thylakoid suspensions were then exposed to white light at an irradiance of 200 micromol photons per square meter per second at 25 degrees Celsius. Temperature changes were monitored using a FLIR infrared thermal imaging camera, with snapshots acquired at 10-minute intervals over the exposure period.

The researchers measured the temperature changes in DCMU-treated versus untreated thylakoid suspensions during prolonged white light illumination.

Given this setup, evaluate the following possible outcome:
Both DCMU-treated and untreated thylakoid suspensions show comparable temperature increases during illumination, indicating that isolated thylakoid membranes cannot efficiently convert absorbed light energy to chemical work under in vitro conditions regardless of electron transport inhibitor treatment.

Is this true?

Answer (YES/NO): NO